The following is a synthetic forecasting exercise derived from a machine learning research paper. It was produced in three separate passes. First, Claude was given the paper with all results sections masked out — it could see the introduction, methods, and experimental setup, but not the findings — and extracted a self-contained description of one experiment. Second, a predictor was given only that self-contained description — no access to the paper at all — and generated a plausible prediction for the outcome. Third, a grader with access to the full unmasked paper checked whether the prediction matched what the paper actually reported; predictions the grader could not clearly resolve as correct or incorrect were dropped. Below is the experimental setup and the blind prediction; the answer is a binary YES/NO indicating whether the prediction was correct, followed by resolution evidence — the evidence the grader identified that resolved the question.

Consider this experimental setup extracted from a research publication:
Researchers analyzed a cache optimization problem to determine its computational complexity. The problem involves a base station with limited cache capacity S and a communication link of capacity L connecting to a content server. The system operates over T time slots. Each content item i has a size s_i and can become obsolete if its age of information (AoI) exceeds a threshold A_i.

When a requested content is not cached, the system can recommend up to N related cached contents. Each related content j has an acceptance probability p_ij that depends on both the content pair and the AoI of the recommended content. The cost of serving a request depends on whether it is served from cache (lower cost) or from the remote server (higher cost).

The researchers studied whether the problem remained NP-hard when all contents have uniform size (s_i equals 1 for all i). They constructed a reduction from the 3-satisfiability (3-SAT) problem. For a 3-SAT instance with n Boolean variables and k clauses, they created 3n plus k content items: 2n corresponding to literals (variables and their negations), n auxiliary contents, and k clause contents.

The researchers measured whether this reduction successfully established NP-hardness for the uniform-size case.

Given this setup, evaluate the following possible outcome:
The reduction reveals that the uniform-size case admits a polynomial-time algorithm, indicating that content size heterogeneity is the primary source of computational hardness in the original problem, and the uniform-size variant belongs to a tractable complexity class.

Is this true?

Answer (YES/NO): NO